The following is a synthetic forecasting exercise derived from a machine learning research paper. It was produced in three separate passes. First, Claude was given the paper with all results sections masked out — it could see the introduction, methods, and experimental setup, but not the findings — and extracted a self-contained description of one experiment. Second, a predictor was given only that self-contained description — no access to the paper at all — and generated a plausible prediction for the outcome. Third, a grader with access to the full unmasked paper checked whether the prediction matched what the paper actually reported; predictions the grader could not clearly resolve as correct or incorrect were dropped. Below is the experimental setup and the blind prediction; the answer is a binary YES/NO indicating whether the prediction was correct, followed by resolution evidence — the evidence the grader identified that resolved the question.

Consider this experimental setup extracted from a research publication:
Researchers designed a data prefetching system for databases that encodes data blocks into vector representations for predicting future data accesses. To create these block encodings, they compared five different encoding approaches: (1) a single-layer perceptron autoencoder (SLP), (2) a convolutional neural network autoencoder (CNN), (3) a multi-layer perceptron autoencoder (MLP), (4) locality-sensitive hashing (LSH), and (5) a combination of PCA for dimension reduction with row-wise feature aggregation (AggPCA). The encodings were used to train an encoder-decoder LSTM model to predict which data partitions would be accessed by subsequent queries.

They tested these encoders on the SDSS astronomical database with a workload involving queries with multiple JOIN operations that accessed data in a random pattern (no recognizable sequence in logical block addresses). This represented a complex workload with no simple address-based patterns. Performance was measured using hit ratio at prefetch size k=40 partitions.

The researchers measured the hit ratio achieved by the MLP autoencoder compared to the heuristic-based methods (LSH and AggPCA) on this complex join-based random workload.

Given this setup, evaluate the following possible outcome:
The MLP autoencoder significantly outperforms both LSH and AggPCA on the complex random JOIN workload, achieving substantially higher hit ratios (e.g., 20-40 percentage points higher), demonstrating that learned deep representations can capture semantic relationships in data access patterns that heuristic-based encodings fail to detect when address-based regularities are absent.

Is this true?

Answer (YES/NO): NO